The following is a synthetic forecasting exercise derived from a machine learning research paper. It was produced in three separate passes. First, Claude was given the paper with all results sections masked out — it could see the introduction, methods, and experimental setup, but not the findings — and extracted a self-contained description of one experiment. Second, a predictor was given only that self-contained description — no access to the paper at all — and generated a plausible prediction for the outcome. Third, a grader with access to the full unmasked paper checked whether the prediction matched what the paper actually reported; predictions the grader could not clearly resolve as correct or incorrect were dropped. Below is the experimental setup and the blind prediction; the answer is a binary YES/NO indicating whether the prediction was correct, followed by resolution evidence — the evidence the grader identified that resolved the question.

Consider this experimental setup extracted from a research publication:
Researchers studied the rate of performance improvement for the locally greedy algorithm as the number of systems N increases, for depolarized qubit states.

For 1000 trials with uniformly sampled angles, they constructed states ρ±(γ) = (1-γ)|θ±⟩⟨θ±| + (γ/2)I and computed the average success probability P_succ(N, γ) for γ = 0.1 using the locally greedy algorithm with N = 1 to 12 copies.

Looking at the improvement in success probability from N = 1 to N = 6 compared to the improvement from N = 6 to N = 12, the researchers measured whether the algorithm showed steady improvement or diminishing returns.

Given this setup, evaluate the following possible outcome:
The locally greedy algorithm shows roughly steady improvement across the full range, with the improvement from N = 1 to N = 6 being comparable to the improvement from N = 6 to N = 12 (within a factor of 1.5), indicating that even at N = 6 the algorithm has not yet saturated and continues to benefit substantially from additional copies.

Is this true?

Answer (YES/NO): NO